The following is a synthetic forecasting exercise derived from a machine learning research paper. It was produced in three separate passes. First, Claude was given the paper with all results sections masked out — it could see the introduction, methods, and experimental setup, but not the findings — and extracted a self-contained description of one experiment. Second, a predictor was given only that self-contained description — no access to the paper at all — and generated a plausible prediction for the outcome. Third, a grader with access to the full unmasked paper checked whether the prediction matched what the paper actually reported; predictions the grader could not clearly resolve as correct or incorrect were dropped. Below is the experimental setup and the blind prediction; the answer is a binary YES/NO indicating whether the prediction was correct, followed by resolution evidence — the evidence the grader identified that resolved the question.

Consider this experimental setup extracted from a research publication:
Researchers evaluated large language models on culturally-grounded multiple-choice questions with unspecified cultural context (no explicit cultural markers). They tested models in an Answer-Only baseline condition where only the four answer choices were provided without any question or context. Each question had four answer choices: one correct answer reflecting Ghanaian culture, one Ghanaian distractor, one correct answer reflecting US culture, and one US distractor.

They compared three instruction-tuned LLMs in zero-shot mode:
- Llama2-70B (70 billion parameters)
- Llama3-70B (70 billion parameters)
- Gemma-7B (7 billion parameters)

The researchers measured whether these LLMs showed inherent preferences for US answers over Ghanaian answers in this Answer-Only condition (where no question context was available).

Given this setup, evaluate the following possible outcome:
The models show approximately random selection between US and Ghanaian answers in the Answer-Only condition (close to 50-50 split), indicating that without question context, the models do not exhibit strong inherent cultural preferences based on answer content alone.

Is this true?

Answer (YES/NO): YES